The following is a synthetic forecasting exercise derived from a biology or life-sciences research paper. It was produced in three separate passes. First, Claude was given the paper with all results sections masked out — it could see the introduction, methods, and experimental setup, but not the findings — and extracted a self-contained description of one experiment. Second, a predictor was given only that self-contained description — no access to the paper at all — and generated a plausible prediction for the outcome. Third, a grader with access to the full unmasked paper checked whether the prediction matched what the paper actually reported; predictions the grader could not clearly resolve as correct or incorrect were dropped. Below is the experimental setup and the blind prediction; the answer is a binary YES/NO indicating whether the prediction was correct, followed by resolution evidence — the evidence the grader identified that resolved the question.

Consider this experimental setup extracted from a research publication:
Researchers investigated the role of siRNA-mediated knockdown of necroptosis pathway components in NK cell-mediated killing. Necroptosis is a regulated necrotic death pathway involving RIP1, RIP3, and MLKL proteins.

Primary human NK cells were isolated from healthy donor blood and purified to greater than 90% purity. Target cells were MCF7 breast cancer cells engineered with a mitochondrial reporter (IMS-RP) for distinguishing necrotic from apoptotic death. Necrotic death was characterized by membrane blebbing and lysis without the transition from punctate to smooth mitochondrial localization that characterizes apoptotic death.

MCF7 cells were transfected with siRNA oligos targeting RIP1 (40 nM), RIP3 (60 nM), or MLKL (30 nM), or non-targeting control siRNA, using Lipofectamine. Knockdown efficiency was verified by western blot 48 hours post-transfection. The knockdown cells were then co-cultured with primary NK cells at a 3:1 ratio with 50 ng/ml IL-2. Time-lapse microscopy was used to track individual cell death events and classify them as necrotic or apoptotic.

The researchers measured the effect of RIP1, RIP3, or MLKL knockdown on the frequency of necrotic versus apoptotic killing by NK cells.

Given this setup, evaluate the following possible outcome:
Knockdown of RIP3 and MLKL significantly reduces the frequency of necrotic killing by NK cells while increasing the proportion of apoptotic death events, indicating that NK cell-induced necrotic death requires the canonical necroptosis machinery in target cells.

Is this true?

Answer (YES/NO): YES